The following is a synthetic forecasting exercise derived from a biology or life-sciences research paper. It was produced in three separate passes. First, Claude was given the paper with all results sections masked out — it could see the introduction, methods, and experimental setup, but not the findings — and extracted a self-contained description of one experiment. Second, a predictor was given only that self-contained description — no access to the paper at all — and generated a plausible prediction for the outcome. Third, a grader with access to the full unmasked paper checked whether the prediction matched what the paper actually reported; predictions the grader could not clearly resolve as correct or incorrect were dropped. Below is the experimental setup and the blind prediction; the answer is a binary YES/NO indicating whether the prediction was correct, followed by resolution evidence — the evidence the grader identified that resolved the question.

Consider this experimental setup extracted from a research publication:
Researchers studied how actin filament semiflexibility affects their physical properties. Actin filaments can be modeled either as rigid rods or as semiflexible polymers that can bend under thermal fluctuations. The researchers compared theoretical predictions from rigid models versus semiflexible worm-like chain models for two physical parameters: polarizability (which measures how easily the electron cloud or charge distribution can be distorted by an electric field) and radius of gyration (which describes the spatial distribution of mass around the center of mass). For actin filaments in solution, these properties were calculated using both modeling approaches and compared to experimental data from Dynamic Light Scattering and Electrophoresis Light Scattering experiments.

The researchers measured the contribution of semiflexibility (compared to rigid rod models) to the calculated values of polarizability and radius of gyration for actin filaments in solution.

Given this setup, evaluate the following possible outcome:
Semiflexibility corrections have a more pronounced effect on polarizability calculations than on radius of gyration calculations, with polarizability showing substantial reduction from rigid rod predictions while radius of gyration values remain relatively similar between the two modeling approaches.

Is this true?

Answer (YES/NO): NO